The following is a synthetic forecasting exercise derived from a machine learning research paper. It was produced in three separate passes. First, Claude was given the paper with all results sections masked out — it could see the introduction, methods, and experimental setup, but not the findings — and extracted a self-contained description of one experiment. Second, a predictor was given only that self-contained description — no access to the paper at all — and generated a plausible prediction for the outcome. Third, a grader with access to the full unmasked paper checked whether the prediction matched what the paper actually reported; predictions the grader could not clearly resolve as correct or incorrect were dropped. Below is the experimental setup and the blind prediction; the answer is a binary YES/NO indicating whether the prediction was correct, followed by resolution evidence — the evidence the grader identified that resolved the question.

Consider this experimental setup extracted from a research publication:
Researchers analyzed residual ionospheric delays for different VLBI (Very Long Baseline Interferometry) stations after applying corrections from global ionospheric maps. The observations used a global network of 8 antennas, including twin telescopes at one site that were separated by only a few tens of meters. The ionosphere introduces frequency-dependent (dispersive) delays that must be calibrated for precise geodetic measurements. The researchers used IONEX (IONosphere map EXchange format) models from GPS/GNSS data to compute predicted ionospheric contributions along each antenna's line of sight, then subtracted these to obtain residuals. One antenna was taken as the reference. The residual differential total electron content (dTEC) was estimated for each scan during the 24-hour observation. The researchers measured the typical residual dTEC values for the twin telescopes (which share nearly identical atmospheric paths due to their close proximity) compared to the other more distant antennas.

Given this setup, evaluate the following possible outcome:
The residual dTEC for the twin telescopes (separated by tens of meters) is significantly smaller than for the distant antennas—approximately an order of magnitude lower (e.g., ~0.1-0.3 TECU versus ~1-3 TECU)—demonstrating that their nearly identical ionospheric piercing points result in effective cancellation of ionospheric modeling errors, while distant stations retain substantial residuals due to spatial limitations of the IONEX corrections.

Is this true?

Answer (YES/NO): YES